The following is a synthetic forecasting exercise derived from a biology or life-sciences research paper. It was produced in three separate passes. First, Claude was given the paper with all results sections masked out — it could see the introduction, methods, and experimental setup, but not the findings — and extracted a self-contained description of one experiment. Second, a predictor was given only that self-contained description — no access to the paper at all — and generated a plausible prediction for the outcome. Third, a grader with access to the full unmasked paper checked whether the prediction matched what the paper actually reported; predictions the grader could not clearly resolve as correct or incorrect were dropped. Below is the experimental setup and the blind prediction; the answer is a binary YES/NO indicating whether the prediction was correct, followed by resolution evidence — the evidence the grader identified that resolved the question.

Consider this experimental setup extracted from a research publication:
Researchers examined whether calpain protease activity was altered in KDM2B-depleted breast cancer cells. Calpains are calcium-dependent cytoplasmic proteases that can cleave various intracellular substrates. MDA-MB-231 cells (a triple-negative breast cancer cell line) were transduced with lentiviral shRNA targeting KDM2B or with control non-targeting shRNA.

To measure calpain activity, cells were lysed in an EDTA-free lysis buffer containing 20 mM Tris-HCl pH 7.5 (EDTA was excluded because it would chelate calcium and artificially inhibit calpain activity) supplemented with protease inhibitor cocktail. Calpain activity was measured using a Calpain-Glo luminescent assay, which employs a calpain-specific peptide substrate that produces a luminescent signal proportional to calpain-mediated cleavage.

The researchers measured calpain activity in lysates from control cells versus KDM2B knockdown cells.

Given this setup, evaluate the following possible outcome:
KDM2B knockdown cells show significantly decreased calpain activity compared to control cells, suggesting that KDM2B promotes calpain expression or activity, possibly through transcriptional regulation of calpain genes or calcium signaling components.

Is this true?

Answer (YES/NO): NO